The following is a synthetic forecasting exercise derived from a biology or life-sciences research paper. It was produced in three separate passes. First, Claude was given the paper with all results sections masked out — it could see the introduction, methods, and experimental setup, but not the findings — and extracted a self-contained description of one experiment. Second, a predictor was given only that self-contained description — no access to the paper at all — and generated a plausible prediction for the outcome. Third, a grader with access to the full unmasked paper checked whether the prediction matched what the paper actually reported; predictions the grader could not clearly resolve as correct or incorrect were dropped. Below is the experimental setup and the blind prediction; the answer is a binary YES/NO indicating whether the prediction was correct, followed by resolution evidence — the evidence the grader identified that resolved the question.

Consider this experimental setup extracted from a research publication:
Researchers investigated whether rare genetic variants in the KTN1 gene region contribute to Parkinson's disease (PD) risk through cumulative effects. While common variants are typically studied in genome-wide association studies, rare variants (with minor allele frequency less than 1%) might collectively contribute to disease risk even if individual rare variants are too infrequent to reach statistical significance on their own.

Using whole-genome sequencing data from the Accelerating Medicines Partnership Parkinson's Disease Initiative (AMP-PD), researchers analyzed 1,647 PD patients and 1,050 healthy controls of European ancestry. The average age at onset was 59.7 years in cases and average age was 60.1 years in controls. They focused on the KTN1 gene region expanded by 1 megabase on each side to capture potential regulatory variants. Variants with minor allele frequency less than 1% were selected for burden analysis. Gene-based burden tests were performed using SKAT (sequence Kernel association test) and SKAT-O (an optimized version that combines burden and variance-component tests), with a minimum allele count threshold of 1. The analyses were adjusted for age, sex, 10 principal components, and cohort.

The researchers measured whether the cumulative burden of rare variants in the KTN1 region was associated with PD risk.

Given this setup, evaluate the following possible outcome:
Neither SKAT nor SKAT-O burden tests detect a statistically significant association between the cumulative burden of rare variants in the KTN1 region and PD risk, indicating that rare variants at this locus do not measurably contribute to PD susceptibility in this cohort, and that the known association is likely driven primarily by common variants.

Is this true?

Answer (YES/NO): NO